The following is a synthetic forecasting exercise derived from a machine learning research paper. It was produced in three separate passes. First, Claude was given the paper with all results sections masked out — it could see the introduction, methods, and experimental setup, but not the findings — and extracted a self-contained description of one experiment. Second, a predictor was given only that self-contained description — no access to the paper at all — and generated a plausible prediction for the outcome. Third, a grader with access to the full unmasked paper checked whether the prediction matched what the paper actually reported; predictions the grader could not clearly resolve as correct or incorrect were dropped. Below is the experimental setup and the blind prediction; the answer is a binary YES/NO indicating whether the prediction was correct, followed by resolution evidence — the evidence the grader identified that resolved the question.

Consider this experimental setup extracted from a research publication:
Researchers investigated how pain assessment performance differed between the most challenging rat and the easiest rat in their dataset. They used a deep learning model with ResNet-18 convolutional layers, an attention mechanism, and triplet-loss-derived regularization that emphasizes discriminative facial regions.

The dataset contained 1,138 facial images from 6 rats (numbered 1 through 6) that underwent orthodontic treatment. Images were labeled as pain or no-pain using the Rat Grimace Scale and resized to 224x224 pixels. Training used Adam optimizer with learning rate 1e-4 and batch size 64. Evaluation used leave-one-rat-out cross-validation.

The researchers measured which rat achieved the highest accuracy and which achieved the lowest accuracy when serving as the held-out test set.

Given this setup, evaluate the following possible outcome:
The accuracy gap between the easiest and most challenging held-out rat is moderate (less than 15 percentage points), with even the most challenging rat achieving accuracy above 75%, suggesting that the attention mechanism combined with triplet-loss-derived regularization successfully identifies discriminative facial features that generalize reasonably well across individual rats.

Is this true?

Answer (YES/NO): NO